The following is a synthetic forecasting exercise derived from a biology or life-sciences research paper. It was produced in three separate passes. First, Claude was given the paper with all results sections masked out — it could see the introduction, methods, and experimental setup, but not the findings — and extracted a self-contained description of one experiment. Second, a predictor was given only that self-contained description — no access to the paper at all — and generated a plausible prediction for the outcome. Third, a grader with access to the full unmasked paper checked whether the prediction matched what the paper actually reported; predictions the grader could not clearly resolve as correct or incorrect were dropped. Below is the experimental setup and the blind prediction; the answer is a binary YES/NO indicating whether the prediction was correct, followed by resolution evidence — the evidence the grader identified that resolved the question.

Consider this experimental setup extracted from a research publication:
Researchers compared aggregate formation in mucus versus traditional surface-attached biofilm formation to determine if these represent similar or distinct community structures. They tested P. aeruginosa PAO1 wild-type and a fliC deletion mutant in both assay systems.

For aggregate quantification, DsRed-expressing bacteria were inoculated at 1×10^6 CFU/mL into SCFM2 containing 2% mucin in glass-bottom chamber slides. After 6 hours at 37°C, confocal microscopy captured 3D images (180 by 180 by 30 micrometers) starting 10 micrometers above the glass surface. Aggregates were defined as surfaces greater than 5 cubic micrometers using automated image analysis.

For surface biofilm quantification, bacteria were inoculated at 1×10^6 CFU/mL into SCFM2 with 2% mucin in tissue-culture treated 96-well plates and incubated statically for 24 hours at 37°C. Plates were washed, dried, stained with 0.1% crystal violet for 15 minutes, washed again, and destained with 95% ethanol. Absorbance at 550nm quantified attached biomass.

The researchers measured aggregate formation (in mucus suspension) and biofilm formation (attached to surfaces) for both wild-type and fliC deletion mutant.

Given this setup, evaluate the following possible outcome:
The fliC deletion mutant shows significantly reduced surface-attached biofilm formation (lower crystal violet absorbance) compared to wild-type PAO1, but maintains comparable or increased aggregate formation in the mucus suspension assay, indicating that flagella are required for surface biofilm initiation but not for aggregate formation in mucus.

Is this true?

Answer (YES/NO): YES